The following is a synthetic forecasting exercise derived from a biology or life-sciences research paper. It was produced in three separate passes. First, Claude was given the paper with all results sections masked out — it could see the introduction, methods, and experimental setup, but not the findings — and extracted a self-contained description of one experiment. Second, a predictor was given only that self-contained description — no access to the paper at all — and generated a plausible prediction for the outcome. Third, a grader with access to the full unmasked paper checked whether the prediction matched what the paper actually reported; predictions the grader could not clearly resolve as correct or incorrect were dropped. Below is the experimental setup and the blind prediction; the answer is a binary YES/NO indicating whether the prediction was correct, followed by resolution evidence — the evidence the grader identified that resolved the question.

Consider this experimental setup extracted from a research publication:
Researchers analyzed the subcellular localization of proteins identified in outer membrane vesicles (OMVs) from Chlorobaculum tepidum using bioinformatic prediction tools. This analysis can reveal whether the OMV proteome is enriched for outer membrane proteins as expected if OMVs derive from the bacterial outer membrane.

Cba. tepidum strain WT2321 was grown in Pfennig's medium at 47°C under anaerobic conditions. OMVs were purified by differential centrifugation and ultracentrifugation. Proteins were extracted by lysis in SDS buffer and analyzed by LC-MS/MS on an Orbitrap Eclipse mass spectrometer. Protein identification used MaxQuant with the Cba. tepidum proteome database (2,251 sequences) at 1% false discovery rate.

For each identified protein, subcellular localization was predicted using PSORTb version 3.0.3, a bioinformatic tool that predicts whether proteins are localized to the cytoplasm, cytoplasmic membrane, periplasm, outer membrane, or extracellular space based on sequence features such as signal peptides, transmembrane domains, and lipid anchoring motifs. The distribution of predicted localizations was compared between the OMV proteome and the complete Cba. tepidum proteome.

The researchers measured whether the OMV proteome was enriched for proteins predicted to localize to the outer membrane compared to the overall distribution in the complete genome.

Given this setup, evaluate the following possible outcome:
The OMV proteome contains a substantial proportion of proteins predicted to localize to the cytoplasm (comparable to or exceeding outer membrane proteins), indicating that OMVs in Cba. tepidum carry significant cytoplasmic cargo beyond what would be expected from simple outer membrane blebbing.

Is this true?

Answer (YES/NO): NO